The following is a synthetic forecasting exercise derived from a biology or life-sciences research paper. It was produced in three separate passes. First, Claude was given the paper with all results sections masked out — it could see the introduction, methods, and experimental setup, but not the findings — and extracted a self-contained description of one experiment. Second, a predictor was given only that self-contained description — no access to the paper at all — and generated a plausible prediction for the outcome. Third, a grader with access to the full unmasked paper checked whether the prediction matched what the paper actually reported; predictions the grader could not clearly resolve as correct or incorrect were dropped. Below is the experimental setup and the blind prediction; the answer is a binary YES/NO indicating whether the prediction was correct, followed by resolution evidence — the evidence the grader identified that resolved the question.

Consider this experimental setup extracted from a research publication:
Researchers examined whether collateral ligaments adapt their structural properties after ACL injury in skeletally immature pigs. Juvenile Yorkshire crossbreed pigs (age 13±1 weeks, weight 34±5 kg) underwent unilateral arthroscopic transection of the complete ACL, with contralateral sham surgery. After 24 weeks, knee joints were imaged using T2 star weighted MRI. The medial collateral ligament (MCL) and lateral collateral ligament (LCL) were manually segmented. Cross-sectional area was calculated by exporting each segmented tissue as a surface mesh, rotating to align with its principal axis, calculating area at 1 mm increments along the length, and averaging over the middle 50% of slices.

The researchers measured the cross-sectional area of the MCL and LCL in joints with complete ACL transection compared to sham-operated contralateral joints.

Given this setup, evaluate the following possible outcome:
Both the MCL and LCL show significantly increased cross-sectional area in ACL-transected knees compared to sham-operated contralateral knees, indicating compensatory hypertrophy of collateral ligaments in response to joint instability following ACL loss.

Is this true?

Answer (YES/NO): NO